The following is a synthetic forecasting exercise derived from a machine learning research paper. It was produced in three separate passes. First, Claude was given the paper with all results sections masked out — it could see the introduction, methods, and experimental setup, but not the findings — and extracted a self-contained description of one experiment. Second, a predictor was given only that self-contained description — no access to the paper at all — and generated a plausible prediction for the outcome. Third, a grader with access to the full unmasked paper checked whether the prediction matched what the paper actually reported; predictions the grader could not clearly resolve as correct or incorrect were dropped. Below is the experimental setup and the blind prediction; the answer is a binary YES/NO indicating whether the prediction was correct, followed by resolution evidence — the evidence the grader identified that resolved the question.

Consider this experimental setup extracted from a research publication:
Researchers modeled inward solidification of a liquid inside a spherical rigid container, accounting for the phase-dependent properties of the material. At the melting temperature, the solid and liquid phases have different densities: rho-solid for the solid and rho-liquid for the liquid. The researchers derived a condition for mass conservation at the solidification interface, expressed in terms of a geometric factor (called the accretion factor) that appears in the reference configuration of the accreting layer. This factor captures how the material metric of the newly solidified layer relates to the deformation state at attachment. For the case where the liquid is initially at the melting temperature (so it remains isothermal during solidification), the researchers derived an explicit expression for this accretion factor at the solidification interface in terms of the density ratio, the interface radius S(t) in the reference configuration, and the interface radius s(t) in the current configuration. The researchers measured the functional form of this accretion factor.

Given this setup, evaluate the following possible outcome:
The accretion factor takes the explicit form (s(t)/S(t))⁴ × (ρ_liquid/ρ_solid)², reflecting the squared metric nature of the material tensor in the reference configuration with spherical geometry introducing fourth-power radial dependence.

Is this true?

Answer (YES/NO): NO